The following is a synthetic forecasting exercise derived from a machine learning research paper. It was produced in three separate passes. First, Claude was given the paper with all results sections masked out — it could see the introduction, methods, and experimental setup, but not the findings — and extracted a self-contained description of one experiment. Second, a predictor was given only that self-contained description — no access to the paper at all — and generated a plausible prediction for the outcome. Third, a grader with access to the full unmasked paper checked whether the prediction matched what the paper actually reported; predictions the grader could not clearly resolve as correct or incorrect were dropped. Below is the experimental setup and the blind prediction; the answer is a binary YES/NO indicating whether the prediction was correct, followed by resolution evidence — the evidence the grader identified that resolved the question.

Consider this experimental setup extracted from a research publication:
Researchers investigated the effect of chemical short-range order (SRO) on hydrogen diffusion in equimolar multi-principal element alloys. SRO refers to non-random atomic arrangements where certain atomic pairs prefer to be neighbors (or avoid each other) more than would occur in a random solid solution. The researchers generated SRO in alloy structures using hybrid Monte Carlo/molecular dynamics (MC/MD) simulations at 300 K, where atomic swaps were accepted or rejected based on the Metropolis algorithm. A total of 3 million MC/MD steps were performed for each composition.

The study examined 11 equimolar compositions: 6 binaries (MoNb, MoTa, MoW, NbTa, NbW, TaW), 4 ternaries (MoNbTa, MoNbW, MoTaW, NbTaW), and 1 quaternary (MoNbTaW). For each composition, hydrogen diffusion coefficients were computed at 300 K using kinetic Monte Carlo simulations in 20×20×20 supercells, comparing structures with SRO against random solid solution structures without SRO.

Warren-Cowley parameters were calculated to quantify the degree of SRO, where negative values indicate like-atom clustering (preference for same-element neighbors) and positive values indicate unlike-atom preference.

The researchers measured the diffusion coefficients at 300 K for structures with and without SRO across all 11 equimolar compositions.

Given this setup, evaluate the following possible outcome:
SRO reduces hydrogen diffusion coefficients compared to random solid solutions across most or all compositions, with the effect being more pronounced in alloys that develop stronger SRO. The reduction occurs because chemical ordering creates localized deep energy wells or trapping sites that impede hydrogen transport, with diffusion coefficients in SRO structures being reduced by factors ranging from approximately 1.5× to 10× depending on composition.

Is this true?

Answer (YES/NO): NO